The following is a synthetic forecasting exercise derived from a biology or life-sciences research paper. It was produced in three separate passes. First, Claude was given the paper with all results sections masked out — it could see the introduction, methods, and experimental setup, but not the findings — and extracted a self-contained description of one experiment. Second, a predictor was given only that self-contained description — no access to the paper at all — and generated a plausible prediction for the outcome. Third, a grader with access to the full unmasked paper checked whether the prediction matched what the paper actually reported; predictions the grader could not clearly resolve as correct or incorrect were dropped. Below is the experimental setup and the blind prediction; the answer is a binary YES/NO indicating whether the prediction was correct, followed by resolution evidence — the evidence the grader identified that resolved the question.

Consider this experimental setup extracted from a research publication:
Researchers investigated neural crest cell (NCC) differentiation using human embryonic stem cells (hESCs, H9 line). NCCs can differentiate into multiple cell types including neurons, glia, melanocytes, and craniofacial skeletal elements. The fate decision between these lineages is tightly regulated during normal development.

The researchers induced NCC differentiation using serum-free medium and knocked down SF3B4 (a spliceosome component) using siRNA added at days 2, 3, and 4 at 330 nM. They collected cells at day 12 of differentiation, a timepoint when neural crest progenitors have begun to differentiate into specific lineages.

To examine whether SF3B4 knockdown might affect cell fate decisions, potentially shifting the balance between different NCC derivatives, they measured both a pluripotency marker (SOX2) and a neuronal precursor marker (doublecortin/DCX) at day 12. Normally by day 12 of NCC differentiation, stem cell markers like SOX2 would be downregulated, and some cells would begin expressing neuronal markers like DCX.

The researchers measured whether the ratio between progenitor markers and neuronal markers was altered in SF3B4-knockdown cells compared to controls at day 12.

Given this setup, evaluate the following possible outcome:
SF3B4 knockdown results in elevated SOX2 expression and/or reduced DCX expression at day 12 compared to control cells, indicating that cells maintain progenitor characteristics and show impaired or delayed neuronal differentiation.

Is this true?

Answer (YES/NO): NO